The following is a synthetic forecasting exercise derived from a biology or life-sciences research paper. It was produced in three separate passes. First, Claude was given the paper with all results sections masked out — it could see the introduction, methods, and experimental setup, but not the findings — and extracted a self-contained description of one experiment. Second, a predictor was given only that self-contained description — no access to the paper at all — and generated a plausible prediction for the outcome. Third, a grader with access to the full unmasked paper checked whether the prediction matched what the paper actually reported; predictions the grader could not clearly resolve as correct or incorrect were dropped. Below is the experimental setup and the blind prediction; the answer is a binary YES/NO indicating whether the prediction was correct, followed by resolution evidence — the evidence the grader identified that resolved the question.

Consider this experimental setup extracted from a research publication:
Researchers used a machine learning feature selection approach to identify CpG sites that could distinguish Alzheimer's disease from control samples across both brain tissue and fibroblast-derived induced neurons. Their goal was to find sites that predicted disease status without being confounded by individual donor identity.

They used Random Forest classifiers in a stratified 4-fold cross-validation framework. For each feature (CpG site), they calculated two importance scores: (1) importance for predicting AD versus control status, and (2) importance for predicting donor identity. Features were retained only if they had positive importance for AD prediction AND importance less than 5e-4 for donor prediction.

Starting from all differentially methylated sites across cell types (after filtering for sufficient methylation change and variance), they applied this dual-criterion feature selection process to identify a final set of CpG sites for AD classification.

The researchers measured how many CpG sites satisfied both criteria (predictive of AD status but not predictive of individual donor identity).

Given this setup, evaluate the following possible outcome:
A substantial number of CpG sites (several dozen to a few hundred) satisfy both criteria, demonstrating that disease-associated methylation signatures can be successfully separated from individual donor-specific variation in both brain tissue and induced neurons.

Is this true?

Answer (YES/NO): NO